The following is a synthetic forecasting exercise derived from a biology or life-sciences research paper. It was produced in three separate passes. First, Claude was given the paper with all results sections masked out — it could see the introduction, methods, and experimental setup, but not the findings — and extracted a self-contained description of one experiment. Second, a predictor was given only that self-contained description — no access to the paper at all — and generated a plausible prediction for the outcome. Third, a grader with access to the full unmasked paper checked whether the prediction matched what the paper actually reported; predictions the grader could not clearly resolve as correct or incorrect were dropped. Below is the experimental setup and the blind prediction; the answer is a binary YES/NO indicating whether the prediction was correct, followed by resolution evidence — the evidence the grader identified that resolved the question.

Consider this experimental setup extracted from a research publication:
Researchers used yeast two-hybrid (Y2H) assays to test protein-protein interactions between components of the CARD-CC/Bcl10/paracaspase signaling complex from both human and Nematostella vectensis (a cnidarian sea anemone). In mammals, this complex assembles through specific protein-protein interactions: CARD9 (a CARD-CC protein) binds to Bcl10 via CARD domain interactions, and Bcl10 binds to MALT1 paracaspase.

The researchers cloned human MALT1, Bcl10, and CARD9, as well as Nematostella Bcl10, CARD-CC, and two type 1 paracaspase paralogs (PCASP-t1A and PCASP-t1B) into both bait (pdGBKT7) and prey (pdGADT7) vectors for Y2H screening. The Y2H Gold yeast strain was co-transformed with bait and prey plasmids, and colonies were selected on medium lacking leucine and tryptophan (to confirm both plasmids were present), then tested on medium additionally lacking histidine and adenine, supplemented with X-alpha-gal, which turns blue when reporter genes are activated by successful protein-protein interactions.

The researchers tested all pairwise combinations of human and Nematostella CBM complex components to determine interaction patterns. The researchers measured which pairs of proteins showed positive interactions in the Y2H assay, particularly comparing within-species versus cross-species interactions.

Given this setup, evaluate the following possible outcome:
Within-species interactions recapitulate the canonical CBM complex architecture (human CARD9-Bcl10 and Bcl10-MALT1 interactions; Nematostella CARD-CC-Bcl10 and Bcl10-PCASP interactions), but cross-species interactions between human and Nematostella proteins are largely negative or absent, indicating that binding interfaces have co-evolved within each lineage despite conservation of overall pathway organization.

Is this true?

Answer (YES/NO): NO